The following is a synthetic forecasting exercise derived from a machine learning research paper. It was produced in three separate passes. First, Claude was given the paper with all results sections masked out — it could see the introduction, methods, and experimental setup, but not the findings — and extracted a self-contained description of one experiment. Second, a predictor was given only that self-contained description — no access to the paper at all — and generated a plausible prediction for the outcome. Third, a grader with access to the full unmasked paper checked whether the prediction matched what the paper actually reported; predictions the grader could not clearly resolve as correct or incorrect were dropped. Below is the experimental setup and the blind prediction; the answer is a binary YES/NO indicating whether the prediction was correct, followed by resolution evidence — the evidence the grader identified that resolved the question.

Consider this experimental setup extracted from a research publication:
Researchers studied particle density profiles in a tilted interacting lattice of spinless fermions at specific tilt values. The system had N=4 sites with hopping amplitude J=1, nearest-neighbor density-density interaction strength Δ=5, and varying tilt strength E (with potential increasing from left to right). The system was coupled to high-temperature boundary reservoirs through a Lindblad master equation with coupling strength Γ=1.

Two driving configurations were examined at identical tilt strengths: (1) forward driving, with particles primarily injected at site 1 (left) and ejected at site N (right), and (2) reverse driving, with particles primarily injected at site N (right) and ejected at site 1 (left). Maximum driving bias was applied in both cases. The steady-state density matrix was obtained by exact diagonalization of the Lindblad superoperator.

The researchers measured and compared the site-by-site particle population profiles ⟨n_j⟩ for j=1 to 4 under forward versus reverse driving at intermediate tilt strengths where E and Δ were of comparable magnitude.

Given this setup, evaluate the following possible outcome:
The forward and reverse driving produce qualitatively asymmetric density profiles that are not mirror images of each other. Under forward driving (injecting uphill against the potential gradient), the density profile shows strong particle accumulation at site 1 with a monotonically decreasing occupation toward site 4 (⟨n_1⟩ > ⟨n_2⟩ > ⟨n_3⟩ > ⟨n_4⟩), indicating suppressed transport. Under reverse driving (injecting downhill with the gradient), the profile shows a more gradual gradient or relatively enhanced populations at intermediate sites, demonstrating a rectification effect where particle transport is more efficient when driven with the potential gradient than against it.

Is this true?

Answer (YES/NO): NO